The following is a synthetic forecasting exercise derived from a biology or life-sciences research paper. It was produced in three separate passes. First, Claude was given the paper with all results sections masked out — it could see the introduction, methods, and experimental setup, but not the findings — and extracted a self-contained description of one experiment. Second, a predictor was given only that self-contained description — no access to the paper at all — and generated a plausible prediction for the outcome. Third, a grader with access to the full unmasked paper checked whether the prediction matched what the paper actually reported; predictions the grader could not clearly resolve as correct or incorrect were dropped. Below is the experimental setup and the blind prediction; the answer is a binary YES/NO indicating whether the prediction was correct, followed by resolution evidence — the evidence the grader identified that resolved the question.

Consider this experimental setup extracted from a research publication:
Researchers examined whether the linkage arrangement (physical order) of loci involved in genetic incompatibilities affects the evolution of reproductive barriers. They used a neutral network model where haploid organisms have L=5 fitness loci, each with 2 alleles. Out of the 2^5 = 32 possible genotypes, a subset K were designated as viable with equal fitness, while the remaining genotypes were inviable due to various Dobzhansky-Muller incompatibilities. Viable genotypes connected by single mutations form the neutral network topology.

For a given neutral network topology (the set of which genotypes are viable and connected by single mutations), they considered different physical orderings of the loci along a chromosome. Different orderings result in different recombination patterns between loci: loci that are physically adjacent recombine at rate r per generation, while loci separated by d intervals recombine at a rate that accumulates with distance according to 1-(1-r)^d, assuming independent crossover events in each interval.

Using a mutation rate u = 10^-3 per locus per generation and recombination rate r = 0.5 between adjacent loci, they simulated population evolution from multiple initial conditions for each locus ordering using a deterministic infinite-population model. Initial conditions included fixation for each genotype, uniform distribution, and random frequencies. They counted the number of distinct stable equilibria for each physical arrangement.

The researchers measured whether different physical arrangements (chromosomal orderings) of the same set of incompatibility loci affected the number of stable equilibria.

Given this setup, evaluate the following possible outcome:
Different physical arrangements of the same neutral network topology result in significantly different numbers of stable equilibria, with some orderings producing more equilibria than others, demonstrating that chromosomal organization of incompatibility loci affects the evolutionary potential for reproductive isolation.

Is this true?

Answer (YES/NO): YES